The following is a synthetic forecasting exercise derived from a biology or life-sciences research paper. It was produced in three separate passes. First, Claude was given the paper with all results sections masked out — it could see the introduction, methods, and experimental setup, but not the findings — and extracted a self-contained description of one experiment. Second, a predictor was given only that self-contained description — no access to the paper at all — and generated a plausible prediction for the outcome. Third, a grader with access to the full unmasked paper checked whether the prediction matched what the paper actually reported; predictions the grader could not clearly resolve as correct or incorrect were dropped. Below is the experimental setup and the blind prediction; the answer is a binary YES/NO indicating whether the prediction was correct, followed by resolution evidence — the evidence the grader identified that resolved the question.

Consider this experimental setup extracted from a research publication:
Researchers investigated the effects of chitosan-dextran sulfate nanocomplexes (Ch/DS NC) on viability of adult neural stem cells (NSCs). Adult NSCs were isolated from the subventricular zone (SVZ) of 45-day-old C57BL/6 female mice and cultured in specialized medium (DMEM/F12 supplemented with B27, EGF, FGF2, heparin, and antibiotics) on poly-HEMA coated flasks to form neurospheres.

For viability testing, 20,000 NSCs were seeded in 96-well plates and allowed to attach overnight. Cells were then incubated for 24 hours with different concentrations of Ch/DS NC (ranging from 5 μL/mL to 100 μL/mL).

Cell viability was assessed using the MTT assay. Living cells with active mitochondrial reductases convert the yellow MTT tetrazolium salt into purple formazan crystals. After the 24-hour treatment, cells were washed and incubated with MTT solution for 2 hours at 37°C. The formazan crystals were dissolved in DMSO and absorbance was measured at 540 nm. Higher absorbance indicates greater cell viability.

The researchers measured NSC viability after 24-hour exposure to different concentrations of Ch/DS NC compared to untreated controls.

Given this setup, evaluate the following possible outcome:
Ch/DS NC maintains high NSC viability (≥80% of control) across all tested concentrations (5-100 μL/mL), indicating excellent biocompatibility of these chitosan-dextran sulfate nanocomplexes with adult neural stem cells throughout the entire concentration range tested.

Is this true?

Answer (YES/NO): NO